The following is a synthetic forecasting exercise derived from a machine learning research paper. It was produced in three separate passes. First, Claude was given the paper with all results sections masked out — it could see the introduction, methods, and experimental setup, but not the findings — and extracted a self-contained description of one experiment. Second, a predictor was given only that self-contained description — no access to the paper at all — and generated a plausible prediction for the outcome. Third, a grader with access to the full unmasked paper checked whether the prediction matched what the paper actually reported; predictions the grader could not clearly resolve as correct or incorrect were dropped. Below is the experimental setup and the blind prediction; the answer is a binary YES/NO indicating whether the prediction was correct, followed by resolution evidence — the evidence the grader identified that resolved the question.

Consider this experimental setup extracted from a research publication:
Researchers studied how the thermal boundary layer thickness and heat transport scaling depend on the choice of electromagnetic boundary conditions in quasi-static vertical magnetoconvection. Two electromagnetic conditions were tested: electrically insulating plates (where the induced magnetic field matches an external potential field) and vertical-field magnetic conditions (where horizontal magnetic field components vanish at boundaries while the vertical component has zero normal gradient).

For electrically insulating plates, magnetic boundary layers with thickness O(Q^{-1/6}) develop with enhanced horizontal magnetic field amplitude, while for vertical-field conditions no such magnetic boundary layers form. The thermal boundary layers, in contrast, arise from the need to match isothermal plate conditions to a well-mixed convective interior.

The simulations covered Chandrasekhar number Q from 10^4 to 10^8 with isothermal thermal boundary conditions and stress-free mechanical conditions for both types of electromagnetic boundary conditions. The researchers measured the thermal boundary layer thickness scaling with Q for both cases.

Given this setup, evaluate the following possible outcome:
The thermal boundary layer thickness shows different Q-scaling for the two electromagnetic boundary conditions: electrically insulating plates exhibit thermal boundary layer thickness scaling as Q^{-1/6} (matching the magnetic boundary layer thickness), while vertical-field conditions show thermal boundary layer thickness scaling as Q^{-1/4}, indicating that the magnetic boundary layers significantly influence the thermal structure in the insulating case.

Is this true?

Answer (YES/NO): NO